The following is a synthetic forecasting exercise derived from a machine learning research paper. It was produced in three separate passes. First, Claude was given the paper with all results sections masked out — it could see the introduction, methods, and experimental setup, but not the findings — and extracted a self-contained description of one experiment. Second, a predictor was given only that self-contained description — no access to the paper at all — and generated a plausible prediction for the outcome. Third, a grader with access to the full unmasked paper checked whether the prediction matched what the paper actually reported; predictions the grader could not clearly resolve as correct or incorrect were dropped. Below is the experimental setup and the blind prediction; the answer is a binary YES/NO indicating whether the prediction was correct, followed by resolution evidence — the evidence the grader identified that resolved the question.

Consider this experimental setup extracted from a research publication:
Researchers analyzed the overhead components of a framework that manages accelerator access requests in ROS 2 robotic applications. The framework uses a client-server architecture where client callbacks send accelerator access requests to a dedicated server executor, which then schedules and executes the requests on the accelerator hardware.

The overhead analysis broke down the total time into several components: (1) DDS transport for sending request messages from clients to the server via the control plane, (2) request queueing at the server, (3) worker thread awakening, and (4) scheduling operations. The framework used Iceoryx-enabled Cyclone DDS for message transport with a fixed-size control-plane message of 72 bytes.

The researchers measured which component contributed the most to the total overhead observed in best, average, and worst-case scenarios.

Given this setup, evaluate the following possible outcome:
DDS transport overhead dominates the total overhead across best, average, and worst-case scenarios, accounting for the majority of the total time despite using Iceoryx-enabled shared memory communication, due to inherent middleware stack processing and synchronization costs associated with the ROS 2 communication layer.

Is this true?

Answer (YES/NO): YES